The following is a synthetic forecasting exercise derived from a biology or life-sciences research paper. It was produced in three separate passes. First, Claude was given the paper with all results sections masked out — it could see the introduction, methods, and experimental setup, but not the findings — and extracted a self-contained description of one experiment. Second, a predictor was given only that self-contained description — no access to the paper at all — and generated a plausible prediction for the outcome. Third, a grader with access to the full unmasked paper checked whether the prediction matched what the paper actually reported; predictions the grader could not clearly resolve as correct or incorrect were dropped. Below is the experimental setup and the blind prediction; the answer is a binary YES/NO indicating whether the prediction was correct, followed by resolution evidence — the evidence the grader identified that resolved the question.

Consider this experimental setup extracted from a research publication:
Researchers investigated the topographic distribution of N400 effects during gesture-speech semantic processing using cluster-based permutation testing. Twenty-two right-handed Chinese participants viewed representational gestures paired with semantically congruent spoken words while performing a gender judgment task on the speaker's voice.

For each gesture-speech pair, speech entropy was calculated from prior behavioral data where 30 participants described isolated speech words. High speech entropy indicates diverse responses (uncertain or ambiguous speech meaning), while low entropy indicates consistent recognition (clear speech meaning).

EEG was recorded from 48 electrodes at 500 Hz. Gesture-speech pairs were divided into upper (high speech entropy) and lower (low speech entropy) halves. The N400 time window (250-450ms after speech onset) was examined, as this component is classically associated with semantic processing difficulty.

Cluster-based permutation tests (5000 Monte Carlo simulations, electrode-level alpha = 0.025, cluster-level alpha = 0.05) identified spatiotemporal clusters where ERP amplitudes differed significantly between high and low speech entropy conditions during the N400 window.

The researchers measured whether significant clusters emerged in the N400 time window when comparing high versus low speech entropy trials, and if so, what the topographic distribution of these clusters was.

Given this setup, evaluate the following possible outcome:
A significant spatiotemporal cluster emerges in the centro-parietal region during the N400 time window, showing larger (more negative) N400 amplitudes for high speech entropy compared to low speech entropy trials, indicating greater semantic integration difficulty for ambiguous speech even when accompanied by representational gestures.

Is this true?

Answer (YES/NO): NO